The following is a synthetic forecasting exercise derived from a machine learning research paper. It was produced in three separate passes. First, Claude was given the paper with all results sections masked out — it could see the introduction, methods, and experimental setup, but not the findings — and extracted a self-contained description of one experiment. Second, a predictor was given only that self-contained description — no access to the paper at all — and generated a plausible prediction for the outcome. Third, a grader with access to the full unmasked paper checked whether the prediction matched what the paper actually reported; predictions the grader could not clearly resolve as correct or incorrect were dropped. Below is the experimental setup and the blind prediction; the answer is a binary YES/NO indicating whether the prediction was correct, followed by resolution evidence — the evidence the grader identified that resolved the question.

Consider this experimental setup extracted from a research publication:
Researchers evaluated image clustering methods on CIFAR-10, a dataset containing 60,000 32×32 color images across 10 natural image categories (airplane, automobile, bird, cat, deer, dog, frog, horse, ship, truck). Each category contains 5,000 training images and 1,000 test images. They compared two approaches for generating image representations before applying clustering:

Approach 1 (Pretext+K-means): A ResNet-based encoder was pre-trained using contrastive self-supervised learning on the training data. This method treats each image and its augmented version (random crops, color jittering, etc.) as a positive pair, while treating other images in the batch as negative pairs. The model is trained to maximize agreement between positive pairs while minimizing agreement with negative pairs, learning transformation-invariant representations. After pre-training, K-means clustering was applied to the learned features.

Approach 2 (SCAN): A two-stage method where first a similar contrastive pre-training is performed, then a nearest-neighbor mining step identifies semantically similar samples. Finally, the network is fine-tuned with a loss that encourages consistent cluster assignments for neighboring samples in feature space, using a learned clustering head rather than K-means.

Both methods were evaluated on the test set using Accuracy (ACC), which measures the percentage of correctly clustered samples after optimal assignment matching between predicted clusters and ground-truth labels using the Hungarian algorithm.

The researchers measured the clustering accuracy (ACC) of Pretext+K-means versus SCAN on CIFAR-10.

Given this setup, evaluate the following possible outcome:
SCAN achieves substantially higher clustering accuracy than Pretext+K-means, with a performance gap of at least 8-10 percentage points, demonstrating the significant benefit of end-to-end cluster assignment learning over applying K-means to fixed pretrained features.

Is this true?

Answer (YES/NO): YES